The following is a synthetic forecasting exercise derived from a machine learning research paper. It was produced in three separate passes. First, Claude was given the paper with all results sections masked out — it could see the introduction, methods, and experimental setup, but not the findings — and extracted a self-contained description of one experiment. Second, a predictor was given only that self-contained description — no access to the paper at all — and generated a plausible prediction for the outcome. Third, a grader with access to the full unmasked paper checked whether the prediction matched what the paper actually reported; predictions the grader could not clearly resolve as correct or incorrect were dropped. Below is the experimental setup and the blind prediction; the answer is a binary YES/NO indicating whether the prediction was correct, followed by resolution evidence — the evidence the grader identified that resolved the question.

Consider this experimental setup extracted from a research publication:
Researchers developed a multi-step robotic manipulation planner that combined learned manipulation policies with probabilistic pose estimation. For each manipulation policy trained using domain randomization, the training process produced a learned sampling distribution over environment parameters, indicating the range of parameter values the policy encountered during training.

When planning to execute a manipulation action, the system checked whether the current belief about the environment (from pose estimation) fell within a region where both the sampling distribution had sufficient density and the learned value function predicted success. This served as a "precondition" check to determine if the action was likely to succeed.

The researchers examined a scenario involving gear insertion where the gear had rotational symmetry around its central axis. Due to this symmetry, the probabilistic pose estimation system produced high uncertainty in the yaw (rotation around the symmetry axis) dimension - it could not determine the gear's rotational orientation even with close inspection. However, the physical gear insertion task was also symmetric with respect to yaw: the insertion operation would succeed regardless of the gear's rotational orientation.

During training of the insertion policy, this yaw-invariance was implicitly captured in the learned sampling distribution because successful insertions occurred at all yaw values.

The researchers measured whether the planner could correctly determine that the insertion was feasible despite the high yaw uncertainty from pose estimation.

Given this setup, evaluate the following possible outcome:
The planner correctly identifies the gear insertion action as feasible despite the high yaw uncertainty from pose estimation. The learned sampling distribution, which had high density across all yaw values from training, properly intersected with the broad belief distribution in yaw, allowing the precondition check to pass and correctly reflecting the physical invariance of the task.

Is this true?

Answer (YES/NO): YES